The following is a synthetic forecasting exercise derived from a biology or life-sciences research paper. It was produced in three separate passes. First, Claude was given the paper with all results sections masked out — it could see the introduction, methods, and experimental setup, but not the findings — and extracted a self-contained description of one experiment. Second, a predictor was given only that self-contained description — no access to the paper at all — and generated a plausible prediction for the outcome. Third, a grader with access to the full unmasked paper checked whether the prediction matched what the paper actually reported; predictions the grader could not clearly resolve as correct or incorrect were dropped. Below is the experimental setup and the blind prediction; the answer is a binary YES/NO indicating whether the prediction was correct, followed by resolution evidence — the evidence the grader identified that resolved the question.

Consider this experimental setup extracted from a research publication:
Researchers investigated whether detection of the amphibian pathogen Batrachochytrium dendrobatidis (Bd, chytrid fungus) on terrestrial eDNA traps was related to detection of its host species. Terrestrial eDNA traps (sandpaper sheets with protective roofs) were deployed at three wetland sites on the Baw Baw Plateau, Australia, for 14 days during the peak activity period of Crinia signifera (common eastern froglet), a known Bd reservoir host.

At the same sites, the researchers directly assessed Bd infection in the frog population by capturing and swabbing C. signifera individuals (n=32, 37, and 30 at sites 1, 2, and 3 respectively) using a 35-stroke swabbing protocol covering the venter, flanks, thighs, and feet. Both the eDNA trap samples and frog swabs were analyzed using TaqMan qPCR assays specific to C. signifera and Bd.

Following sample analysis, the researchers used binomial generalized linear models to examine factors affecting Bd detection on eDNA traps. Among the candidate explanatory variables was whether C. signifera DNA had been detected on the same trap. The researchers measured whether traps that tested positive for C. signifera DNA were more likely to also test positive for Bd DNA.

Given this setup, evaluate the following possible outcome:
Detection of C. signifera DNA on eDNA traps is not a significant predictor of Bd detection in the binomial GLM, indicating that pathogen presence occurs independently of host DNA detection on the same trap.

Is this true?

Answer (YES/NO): YES